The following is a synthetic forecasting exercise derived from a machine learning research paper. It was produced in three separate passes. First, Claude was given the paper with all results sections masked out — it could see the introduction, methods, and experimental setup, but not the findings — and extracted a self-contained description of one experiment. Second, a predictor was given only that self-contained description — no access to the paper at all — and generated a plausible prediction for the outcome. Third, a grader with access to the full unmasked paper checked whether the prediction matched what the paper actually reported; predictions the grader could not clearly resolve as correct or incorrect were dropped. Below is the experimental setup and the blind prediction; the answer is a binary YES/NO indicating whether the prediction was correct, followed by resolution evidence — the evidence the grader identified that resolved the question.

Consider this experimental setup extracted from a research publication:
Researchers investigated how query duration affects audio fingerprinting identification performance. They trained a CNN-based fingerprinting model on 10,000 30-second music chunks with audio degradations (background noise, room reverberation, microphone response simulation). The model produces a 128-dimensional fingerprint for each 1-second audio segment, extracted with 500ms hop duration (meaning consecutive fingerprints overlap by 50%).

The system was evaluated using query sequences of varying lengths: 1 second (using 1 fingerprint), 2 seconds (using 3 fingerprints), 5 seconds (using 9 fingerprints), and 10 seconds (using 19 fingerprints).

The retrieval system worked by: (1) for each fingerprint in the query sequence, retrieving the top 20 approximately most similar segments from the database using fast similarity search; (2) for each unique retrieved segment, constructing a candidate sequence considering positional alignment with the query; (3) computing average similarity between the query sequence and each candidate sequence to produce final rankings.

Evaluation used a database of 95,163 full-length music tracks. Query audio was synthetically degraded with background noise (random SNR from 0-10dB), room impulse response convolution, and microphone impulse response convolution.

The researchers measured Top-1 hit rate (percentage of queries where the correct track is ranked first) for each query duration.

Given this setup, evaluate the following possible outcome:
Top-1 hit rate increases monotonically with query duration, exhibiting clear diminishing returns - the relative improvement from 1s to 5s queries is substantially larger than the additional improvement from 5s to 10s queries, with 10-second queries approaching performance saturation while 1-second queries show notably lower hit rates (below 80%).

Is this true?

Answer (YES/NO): NO